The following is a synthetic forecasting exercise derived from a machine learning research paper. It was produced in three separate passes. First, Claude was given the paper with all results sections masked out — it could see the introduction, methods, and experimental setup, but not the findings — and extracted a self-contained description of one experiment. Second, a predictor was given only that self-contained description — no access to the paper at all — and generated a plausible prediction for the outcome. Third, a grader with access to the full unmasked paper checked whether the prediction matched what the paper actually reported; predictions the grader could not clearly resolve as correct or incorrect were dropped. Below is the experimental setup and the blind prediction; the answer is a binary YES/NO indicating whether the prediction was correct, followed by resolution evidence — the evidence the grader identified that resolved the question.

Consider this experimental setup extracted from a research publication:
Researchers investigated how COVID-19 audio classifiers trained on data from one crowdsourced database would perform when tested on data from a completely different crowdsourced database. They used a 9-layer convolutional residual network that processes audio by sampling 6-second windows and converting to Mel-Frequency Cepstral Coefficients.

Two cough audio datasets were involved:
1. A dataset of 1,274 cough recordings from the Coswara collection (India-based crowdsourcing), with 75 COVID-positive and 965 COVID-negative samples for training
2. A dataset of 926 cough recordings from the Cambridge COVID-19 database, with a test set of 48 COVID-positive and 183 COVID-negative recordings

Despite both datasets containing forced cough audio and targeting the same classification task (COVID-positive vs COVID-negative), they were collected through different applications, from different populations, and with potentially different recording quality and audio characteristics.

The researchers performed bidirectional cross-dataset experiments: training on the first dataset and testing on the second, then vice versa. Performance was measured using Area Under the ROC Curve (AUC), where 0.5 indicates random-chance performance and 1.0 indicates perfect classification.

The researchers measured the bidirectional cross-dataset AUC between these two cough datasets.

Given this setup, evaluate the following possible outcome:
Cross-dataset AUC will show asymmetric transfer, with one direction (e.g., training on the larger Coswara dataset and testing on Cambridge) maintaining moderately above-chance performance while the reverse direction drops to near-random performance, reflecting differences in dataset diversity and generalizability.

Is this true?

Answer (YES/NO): NO